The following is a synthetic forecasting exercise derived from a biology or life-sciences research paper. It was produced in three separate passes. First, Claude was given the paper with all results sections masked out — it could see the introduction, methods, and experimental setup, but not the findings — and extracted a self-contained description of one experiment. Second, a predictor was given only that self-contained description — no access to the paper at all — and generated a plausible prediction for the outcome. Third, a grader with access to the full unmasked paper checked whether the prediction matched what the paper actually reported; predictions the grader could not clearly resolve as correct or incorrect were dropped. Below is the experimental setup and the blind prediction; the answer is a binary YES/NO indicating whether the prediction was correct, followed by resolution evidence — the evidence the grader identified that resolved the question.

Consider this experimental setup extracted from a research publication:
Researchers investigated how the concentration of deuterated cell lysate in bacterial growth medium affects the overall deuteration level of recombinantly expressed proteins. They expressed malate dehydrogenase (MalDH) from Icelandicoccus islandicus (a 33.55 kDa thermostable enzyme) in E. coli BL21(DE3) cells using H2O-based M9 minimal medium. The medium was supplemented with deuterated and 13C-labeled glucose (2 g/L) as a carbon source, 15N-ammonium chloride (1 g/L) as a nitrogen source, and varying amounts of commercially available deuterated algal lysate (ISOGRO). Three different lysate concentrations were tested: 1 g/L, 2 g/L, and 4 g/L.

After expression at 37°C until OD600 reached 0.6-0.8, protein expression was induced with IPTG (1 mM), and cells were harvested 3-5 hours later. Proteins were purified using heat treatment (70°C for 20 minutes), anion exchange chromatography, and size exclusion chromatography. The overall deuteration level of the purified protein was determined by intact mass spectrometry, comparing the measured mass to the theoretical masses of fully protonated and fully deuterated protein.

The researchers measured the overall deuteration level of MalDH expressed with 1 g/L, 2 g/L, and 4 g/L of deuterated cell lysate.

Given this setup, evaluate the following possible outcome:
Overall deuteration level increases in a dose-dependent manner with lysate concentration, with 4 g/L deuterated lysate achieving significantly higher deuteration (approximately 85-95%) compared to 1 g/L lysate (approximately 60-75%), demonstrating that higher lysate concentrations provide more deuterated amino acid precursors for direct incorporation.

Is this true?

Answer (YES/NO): NO